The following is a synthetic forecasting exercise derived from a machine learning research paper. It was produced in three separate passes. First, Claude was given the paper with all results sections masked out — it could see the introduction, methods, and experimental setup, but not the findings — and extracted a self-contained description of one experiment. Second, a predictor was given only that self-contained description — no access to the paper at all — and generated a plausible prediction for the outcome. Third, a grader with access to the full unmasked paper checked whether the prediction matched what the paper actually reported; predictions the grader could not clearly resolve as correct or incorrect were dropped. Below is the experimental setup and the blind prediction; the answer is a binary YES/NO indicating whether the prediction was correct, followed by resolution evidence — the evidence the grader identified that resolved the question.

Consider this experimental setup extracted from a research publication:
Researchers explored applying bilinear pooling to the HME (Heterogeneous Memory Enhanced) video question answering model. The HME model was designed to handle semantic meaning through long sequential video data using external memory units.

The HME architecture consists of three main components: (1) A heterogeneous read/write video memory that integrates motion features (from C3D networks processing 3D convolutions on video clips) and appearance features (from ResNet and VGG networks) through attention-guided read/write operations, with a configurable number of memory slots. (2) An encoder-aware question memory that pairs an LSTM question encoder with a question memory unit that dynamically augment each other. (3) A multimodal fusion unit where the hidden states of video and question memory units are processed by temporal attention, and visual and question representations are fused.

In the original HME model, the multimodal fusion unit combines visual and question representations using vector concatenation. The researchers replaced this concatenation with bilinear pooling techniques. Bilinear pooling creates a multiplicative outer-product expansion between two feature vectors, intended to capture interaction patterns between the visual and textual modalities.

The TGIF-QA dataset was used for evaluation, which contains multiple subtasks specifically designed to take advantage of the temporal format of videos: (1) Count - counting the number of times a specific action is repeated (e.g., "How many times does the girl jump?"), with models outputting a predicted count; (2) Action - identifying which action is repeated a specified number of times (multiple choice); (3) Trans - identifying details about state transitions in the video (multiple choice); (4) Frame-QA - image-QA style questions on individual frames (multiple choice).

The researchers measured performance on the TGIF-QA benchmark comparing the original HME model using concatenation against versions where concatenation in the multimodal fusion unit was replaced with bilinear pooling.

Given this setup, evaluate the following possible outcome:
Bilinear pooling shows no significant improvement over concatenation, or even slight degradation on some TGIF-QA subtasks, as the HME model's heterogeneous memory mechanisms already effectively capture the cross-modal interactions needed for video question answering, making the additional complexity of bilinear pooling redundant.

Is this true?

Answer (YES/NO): YES